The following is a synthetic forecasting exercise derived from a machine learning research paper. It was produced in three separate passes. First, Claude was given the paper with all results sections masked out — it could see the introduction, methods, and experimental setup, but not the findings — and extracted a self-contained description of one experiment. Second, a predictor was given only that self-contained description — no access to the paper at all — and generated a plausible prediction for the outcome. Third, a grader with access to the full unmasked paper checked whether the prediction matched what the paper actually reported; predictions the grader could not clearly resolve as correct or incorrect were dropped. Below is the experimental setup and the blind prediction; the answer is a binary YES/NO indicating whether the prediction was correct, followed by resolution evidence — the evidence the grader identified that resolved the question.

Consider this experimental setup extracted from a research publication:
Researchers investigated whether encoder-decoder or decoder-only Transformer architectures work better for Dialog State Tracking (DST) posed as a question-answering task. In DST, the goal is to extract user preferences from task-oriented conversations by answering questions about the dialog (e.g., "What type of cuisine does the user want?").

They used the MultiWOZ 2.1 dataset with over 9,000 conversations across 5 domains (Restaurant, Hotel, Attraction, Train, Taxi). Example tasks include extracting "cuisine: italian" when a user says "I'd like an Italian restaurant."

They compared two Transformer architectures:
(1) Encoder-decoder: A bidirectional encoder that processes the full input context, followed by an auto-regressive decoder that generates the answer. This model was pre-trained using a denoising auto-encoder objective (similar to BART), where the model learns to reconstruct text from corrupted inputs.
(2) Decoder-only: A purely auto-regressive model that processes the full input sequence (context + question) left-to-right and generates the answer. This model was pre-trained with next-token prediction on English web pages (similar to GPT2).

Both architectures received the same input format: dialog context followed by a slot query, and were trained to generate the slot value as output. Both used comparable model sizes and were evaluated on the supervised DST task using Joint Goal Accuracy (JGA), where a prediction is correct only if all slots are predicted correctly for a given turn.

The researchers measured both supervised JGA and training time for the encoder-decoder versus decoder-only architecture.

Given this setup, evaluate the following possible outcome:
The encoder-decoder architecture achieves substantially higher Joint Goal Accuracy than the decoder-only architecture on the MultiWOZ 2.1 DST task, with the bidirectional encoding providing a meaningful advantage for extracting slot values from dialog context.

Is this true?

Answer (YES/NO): NO